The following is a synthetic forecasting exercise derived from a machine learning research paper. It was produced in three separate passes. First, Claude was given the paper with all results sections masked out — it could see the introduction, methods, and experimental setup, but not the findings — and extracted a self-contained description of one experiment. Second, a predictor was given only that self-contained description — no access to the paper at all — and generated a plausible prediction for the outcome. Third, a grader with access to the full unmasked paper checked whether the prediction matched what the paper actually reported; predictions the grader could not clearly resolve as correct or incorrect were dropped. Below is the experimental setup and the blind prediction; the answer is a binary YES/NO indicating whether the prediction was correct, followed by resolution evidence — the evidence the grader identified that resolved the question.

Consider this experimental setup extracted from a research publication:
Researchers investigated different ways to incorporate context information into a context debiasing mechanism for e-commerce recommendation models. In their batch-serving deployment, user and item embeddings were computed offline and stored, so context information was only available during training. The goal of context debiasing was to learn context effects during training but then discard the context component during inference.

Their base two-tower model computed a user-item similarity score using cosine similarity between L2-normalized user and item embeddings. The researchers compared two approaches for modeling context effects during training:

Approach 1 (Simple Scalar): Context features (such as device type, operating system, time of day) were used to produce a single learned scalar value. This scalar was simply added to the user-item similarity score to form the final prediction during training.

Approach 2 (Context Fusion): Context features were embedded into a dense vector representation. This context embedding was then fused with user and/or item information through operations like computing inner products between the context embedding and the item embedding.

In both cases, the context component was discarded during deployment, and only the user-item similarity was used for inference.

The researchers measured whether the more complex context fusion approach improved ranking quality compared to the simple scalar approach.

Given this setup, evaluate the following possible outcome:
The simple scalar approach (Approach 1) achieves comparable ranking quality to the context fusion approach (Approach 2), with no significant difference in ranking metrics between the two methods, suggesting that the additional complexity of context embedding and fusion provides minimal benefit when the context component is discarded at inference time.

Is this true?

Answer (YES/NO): YES